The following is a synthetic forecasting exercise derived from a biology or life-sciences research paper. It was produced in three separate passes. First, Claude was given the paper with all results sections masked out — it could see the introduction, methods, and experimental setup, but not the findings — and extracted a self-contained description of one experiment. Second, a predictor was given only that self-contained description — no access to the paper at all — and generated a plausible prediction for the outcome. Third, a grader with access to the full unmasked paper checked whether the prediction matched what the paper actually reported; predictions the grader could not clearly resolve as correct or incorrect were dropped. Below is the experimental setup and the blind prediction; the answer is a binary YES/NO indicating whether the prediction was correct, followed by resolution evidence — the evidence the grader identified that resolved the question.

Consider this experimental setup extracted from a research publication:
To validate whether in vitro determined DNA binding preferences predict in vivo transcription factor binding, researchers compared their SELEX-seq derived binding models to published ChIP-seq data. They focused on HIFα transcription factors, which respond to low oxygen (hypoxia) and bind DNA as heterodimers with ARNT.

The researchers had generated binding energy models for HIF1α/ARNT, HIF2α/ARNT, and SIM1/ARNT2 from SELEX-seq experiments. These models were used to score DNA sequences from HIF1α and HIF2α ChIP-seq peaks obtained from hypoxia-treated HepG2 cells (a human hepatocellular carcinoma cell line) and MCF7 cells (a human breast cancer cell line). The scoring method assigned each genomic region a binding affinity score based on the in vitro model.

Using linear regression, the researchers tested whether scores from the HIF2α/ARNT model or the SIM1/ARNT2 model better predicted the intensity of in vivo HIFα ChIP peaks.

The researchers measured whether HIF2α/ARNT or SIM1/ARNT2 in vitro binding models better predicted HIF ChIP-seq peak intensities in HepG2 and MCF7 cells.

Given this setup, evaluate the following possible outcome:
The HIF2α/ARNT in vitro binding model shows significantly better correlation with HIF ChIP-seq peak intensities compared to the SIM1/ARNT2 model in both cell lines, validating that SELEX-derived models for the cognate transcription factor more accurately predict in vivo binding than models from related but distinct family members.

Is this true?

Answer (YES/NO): YES